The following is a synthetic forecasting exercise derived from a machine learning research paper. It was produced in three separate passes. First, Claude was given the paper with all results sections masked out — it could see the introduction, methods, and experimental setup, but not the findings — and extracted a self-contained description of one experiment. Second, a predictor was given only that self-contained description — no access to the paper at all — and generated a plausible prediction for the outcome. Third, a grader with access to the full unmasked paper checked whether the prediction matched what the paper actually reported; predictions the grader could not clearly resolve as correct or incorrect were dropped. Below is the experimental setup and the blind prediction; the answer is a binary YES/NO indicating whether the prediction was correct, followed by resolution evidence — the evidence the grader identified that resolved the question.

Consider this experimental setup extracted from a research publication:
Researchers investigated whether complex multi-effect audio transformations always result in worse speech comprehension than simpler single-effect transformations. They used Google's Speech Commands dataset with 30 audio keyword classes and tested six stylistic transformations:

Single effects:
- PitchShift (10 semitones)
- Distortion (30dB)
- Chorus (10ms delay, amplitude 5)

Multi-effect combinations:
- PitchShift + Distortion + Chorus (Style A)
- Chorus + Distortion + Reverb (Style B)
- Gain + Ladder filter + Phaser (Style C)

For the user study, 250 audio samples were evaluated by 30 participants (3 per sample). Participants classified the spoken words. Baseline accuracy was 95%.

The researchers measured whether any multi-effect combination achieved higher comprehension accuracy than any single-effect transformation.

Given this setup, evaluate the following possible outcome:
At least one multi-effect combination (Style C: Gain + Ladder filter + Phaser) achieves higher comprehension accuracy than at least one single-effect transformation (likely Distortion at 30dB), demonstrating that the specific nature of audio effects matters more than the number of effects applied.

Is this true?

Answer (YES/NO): YES